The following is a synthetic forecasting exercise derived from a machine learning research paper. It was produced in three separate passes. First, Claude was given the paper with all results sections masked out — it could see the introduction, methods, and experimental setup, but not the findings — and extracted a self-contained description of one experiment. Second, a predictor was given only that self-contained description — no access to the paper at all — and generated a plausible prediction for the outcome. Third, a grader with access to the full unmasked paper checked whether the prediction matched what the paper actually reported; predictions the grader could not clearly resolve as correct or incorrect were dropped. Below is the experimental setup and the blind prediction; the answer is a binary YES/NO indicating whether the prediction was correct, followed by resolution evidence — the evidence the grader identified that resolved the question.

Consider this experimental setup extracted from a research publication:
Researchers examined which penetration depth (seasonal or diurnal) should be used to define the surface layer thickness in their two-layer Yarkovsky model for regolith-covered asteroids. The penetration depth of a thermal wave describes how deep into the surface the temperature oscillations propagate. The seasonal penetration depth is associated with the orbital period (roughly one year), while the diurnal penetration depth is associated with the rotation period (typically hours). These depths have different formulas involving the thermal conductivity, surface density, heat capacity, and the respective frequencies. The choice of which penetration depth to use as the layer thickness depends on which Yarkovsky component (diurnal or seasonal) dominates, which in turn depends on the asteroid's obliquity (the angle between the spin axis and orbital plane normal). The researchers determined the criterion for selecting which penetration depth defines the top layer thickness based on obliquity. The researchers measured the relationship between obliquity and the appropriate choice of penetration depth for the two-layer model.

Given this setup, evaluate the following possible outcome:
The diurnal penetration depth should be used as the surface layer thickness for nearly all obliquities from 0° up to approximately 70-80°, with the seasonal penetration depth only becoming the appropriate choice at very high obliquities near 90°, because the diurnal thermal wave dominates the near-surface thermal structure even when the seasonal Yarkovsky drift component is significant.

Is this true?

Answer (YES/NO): YES